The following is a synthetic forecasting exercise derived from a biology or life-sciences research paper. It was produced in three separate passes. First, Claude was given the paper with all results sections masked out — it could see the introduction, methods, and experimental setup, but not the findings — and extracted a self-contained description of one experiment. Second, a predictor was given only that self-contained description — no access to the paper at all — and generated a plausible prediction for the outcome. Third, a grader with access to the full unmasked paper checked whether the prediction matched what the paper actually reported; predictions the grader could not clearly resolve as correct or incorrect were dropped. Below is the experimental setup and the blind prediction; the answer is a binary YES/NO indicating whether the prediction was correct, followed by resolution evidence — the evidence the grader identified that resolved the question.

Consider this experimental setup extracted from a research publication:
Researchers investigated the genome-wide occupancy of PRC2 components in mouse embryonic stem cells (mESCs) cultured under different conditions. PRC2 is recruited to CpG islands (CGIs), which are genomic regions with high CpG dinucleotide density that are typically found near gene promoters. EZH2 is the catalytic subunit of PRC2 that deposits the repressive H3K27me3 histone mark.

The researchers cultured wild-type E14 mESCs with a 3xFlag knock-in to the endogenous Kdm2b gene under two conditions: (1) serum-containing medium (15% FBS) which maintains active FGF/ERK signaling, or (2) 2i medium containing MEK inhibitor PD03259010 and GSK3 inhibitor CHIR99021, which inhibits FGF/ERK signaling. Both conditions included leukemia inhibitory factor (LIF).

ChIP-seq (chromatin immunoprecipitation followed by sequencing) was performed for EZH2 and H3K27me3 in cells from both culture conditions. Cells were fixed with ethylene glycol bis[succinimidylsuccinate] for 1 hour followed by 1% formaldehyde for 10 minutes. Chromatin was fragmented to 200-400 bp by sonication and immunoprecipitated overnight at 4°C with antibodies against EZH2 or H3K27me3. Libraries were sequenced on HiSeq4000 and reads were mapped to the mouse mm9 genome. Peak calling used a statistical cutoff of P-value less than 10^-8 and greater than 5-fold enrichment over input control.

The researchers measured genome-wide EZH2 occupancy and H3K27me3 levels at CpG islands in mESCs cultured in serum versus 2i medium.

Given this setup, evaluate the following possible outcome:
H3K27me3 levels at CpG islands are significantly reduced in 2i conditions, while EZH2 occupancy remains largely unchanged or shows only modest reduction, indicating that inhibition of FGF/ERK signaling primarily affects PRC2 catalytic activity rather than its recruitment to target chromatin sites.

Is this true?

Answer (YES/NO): NO